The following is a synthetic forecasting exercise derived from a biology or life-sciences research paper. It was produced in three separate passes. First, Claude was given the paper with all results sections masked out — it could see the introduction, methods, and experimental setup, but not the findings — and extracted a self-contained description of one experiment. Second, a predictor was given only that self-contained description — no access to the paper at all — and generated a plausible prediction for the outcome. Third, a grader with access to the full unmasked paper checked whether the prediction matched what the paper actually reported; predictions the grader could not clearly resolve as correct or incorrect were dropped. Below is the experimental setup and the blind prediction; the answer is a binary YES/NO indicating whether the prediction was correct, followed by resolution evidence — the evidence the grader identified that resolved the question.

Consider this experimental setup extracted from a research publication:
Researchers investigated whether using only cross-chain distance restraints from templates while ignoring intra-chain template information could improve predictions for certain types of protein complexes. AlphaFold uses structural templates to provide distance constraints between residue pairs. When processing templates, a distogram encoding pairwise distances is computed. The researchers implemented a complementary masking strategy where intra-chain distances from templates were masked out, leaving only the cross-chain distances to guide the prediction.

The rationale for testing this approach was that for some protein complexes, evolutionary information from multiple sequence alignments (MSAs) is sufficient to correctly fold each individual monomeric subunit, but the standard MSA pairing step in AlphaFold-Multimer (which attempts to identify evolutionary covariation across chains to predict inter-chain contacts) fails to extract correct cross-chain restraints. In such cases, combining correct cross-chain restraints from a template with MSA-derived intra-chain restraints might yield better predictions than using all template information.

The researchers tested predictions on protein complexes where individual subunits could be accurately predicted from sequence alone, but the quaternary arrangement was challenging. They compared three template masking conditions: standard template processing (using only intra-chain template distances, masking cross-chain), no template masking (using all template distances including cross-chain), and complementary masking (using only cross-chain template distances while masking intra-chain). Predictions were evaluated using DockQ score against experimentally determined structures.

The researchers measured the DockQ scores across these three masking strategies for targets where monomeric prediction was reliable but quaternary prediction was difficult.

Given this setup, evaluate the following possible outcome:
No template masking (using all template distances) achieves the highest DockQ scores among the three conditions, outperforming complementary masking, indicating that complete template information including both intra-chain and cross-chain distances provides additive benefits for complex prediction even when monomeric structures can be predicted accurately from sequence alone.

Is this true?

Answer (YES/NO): NO